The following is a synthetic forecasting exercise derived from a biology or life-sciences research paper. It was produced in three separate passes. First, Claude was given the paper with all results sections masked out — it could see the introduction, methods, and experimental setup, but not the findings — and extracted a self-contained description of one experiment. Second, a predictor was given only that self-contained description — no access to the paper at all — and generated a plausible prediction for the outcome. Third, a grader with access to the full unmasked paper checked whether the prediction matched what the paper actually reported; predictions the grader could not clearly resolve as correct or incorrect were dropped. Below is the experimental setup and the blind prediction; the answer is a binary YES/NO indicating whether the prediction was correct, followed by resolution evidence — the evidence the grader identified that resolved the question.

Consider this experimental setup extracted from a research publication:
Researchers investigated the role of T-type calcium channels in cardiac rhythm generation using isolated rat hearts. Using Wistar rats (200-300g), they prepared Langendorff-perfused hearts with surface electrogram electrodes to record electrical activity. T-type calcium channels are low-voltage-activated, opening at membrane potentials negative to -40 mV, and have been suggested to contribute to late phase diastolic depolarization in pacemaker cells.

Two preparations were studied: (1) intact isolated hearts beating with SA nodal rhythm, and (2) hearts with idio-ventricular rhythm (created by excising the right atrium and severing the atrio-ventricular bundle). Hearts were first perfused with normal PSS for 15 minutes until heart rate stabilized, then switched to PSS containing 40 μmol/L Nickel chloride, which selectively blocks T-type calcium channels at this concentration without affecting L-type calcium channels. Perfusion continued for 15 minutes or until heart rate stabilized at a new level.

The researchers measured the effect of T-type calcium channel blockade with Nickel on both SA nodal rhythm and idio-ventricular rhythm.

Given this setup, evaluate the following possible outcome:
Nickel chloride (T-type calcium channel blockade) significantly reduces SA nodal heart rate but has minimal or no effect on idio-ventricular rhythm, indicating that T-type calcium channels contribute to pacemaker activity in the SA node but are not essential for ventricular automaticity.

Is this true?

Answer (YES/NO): NO